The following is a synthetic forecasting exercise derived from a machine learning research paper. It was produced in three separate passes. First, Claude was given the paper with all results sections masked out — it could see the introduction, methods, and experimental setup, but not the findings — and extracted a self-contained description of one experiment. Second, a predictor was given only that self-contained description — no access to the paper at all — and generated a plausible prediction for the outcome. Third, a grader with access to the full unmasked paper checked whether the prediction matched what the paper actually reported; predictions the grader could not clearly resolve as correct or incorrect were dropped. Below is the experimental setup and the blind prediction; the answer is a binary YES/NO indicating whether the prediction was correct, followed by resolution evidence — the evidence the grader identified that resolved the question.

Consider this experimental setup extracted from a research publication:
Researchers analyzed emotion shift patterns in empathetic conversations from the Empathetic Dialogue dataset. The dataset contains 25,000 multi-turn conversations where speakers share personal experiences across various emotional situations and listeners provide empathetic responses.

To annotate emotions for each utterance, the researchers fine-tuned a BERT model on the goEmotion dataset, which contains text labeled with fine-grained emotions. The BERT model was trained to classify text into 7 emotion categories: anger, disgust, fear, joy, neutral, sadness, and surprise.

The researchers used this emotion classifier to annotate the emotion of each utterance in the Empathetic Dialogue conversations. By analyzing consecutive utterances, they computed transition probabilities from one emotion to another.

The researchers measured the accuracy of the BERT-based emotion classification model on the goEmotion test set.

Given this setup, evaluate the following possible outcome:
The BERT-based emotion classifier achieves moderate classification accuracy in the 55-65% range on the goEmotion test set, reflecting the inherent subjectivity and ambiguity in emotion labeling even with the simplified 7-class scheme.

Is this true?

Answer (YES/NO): NO